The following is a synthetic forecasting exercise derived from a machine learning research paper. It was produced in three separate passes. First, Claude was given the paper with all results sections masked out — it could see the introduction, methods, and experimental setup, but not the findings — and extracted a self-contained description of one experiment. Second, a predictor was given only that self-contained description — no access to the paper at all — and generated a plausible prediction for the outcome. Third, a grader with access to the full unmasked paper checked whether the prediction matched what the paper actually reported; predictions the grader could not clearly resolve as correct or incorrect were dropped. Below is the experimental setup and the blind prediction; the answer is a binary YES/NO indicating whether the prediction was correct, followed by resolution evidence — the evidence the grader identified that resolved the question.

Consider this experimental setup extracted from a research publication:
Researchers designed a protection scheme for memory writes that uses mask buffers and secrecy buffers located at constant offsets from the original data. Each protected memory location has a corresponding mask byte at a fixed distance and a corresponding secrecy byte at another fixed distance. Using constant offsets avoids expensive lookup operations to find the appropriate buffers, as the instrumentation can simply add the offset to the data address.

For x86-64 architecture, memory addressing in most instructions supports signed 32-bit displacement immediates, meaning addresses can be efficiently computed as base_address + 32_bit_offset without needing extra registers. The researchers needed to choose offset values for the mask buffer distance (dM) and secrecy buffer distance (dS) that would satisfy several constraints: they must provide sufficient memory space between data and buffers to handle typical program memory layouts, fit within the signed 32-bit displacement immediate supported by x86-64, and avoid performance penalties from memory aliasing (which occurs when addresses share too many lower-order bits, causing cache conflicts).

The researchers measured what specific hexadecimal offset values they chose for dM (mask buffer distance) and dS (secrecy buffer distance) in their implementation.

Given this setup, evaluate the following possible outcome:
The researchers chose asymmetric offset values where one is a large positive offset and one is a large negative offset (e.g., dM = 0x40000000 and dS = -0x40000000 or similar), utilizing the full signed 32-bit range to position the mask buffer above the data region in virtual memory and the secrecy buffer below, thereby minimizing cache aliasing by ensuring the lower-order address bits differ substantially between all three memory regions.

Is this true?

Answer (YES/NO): NO